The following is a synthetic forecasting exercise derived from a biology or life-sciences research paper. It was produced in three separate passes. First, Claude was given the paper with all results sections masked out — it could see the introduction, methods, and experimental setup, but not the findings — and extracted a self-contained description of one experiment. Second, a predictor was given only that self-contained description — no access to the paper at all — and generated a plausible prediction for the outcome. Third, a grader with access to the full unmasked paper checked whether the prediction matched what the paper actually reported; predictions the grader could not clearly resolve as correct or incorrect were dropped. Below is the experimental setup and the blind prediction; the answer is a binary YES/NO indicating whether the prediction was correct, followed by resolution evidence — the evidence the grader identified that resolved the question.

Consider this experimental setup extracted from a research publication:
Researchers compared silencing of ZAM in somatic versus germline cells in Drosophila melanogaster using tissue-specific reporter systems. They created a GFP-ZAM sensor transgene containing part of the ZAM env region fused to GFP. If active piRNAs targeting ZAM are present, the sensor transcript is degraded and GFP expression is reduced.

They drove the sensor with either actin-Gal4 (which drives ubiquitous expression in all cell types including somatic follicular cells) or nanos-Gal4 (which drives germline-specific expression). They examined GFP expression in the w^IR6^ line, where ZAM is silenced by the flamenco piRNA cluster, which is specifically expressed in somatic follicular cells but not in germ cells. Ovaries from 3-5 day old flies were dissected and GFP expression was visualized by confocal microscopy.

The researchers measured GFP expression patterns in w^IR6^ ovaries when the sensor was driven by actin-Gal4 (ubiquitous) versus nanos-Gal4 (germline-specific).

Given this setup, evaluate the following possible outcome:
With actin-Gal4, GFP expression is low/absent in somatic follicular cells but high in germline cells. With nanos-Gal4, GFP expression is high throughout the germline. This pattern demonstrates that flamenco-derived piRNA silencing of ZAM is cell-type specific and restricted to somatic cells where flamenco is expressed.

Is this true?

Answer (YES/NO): YES